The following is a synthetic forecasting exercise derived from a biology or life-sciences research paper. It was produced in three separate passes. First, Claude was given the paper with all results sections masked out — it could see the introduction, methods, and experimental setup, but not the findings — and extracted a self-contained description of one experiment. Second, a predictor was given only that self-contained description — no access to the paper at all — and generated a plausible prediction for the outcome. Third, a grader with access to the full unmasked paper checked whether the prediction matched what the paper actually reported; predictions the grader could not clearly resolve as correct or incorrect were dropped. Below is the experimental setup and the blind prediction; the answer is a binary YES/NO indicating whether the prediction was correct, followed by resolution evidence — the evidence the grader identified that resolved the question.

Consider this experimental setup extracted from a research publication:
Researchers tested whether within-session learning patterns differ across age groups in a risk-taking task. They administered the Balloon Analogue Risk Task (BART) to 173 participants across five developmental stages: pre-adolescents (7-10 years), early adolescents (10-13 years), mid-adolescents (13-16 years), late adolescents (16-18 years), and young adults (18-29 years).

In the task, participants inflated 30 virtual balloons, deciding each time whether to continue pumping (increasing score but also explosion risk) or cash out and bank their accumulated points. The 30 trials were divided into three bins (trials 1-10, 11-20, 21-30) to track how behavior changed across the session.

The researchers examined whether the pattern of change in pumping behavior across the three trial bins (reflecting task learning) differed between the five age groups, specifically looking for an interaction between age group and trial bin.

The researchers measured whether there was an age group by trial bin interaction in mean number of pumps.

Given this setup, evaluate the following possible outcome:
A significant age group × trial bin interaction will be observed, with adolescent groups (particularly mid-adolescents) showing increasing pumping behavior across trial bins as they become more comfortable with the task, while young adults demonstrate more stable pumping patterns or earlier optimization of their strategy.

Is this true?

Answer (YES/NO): NO